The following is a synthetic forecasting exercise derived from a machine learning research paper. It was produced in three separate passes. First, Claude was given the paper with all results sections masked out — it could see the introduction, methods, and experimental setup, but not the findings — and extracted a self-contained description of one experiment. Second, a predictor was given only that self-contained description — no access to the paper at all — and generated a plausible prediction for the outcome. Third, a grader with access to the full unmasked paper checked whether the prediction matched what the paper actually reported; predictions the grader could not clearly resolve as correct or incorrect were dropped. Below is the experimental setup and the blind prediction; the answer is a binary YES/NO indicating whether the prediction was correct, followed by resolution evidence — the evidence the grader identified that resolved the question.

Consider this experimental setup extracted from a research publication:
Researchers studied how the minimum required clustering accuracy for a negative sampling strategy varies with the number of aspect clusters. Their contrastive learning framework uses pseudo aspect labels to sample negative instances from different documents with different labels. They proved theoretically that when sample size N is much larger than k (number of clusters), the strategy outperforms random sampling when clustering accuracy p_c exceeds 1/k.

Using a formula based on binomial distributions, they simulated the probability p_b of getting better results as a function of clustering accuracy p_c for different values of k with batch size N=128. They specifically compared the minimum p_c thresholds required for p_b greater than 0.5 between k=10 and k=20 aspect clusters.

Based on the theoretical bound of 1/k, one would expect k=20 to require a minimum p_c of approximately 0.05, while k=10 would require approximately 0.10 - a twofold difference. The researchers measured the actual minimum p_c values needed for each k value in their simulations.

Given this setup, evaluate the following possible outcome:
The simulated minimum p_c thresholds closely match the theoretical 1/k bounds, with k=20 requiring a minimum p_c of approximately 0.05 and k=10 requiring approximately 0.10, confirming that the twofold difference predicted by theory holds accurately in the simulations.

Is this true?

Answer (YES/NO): NO